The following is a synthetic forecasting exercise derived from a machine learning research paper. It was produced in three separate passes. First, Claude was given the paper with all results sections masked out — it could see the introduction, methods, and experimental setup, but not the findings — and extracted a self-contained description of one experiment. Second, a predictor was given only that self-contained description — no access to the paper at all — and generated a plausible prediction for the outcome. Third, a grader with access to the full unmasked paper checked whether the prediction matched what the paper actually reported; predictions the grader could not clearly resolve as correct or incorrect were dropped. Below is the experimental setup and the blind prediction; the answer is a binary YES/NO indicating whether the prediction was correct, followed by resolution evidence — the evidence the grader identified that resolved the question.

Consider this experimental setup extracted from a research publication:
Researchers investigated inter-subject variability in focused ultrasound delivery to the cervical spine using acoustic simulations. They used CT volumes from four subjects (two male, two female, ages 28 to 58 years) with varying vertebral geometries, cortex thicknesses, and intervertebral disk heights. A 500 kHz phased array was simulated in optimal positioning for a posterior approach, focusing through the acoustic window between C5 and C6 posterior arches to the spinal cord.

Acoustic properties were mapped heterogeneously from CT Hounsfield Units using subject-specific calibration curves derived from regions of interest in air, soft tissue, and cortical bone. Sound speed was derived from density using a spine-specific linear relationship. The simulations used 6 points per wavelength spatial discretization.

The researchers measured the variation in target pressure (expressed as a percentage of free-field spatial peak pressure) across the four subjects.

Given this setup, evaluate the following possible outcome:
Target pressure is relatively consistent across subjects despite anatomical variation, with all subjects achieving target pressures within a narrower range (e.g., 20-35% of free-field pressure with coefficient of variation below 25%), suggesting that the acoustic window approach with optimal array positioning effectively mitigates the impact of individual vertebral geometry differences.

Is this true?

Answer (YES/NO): NO